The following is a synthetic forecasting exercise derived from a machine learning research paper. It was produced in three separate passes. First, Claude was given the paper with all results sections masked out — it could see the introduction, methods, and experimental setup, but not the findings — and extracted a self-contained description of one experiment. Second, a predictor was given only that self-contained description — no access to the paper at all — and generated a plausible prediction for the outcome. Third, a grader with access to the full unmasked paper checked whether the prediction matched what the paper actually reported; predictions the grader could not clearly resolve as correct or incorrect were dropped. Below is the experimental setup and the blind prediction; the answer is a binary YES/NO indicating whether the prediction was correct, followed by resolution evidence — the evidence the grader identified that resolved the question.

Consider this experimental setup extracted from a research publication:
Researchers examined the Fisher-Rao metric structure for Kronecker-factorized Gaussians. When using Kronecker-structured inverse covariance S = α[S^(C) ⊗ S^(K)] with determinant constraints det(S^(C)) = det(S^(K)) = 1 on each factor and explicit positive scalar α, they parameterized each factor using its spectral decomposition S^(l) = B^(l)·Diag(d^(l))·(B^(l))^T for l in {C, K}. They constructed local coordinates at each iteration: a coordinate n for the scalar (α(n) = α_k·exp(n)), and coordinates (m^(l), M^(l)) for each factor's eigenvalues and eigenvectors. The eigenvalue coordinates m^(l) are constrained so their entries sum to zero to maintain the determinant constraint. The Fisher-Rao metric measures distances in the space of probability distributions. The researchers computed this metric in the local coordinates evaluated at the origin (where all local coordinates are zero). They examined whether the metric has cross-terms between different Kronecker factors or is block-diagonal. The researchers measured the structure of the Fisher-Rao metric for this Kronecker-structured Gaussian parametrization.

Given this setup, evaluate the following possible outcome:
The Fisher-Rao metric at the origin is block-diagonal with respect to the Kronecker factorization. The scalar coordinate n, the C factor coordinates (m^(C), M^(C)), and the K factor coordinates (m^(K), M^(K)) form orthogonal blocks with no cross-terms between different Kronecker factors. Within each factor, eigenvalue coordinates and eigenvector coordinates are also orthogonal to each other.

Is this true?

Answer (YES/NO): YES